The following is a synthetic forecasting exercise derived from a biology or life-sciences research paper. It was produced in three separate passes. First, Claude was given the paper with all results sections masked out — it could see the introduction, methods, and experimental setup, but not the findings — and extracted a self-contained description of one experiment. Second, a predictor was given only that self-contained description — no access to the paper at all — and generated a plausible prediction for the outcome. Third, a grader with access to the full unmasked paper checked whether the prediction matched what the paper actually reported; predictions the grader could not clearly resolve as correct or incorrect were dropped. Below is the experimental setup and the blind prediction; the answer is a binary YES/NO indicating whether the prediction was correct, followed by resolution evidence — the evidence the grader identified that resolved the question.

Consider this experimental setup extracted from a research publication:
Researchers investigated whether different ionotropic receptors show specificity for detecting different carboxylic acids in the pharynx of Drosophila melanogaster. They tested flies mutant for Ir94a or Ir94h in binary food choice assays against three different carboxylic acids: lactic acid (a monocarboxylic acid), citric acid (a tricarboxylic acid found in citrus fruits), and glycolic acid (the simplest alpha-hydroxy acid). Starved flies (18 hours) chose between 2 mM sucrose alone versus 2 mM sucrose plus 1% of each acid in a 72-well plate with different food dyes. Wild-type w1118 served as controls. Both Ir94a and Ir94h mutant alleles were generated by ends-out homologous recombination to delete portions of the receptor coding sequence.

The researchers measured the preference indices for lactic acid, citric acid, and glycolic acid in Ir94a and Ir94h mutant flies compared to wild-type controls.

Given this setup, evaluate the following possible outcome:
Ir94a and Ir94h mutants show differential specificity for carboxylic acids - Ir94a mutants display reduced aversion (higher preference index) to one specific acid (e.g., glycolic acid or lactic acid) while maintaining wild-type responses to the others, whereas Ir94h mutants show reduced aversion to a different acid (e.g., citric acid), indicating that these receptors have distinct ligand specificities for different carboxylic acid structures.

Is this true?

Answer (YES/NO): NO